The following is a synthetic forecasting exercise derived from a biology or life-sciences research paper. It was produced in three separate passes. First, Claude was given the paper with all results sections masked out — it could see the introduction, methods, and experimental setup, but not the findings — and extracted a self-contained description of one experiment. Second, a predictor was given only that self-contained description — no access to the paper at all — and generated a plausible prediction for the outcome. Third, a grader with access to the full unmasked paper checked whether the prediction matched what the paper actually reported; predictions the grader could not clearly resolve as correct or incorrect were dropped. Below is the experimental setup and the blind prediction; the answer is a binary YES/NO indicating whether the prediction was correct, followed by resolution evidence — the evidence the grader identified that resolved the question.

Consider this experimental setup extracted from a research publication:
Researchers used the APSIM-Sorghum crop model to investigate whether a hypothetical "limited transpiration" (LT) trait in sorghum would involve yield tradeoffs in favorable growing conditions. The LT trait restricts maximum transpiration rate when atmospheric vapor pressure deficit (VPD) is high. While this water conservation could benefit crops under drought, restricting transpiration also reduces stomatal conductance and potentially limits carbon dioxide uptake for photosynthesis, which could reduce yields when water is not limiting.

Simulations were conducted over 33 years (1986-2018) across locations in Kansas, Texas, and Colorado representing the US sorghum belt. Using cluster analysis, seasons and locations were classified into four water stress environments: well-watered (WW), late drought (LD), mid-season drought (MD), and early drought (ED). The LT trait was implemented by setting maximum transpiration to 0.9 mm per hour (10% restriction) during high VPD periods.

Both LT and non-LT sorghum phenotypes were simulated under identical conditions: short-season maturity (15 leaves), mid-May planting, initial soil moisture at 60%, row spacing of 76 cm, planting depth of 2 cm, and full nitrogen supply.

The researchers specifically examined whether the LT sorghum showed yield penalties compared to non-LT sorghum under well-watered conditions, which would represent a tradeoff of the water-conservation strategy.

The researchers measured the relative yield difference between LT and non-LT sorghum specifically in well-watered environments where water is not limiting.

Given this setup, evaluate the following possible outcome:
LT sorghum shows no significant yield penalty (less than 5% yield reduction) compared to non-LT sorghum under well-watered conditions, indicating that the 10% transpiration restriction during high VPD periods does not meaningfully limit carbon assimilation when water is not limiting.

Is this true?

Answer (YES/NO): YES